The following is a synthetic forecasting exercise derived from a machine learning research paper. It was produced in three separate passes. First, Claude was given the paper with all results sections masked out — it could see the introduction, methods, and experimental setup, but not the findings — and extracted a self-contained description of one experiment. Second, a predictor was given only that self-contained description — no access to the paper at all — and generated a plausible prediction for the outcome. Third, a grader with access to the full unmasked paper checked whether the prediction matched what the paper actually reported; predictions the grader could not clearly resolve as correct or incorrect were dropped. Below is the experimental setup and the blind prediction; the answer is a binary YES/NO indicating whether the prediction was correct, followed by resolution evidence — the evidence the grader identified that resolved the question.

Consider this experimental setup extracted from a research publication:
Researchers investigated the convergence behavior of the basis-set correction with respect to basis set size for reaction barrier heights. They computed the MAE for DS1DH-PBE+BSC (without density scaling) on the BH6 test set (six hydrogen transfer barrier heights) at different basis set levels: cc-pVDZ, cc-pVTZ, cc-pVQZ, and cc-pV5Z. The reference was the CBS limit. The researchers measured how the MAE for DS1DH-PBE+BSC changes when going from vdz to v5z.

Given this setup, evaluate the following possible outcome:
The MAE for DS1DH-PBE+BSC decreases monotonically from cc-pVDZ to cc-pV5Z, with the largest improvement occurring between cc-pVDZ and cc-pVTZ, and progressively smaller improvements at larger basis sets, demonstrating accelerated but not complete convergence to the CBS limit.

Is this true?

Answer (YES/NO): YES